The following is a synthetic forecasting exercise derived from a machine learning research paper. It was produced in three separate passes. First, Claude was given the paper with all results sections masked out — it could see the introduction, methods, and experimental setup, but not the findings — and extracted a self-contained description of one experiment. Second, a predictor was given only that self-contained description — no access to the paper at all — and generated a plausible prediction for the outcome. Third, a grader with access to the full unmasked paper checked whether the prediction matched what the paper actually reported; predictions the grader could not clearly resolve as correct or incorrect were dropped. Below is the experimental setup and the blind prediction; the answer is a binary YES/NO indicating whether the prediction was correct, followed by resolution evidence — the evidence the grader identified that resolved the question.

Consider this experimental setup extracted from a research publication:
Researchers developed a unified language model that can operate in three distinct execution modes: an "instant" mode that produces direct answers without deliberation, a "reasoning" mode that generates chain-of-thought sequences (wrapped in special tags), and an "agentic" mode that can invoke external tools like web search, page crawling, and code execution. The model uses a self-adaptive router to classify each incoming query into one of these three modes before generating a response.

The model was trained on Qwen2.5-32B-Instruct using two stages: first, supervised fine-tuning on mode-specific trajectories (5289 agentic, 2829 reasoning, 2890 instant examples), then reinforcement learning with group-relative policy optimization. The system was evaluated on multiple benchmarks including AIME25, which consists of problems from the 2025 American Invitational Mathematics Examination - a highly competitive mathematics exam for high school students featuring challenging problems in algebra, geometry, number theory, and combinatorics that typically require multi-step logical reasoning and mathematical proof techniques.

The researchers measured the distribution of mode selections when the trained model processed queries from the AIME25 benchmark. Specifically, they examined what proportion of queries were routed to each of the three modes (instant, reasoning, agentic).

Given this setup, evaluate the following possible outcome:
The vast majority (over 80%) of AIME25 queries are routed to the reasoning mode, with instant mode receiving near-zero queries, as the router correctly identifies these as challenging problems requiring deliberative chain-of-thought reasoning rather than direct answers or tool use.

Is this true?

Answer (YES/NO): YES